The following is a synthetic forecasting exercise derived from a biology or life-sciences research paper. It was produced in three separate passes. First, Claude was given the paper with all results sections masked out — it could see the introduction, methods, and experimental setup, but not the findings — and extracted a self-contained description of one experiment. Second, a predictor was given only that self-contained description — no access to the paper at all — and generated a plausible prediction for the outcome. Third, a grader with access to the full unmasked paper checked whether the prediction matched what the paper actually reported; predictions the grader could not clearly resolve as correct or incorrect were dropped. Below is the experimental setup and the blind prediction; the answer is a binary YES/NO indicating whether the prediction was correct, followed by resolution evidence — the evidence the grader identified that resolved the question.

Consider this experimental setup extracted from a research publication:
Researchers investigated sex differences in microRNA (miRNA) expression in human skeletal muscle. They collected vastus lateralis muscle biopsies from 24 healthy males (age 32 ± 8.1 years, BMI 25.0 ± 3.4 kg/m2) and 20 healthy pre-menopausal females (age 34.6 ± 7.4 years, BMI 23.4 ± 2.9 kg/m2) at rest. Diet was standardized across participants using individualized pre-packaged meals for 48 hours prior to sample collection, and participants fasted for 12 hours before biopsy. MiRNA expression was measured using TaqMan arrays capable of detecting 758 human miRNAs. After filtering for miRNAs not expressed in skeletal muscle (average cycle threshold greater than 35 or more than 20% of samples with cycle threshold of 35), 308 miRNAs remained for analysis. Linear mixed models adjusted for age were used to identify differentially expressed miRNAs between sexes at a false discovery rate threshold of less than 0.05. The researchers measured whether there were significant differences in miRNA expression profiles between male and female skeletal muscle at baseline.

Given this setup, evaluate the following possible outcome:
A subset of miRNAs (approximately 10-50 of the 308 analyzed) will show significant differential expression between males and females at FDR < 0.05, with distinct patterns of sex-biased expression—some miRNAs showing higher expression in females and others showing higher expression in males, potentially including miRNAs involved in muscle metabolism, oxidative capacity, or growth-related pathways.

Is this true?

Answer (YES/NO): NO